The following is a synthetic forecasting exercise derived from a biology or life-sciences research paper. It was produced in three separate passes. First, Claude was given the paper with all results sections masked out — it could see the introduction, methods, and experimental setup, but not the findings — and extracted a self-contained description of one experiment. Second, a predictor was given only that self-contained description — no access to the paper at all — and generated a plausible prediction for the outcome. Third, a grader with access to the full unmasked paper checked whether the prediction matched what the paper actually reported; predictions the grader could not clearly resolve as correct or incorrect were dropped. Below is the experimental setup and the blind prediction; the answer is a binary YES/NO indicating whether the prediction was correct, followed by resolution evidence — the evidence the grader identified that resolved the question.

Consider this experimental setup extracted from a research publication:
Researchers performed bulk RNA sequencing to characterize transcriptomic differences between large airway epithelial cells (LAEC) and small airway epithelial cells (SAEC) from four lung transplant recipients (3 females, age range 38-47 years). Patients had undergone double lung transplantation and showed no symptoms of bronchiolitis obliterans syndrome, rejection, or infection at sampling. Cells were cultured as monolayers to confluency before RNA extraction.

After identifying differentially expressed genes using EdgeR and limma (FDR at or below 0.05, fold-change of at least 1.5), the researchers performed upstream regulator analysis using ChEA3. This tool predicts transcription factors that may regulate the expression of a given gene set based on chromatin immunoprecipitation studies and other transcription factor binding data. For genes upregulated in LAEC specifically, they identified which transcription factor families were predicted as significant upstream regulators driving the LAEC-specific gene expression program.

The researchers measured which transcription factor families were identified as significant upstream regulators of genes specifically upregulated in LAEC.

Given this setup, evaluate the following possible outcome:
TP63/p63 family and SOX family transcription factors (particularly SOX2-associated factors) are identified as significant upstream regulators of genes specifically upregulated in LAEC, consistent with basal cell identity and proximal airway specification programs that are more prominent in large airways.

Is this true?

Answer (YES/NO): NO